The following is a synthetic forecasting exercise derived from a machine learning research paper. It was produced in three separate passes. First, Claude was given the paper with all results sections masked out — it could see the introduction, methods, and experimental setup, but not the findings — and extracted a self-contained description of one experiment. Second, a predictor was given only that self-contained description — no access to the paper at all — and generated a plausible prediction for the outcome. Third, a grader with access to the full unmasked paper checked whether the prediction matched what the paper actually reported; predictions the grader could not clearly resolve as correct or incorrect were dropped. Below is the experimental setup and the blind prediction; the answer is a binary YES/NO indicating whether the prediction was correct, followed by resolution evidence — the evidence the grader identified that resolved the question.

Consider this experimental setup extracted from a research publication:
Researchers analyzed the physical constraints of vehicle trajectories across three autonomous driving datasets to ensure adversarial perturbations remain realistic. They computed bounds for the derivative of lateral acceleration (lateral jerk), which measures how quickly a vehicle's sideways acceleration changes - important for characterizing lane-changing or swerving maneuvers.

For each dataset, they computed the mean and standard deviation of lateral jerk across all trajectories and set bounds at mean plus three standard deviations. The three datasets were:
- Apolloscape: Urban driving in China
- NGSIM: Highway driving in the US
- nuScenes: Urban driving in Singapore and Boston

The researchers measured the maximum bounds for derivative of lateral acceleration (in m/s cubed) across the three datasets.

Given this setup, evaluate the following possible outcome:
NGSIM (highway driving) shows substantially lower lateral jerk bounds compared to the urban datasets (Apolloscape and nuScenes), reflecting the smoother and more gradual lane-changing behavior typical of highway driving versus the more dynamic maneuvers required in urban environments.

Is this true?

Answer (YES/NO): NO